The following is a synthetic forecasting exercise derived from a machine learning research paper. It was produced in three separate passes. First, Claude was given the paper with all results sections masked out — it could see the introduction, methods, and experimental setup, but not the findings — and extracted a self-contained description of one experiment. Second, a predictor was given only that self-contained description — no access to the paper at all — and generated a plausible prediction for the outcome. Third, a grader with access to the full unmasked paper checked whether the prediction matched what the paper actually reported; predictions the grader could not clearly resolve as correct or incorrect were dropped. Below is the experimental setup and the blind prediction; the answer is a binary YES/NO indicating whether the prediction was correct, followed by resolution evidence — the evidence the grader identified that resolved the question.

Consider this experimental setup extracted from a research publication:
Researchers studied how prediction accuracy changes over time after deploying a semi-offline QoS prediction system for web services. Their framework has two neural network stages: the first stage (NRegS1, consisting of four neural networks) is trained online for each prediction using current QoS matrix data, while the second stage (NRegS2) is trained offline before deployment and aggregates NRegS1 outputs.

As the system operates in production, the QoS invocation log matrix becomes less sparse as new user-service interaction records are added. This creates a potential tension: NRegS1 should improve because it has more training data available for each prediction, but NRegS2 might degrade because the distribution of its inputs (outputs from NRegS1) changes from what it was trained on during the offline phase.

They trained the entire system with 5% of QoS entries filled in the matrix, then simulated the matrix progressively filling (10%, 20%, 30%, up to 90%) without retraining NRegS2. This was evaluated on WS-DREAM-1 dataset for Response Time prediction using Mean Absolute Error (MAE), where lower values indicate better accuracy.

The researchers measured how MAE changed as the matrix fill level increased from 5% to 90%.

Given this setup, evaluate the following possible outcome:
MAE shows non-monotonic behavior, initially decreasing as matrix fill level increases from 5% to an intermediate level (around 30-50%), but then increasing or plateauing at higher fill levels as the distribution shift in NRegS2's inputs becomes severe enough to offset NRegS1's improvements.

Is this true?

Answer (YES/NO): YES